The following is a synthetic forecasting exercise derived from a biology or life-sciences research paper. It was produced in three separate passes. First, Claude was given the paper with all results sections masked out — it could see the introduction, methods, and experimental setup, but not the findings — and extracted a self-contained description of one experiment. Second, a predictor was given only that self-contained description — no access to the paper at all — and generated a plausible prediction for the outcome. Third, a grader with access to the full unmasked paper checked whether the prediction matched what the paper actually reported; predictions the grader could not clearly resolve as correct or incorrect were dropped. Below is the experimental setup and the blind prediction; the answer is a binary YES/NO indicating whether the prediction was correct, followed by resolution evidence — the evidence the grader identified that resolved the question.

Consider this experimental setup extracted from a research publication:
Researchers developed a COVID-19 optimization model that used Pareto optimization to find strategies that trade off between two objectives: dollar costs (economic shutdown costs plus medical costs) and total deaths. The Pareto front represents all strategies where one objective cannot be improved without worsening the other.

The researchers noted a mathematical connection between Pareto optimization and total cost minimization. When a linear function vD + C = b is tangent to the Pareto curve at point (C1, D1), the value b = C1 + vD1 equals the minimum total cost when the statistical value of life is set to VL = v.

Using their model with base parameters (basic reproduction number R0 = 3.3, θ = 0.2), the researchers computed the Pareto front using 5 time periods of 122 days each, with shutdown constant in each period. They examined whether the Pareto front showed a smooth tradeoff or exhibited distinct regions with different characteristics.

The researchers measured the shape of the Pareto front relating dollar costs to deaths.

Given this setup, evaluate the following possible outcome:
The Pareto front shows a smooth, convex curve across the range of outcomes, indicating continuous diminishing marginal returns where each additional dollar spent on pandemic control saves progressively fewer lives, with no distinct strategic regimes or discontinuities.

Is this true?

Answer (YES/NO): NO